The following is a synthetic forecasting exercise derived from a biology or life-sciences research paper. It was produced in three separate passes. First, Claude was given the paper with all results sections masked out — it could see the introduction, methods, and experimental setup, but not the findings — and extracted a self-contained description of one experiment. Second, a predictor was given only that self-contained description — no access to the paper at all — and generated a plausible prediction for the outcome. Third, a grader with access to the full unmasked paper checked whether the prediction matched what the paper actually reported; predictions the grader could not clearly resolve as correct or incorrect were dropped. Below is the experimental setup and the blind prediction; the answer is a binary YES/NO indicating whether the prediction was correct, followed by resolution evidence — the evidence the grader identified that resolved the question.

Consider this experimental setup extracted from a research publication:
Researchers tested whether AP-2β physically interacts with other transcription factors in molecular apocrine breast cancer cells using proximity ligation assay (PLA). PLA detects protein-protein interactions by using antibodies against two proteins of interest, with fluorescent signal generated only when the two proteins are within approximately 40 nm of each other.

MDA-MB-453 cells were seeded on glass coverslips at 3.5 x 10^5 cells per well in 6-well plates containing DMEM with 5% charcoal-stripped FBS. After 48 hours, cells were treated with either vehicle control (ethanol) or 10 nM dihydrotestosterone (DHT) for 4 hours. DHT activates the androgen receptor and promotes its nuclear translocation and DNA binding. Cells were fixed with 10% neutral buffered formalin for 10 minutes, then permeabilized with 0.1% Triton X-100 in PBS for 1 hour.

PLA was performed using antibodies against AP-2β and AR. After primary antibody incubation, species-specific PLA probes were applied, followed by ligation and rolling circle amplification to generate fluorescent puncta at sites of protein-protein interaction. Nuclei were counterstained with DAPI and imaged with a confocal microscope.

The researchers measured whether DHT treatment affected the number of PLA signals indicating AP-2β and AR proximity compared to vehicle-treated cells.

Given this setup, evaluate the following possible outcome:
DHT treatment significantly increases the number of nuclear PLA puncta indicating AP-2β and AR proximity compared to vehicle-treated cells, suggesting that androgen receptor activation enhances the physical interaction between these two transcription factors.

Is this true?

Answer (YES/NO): YES